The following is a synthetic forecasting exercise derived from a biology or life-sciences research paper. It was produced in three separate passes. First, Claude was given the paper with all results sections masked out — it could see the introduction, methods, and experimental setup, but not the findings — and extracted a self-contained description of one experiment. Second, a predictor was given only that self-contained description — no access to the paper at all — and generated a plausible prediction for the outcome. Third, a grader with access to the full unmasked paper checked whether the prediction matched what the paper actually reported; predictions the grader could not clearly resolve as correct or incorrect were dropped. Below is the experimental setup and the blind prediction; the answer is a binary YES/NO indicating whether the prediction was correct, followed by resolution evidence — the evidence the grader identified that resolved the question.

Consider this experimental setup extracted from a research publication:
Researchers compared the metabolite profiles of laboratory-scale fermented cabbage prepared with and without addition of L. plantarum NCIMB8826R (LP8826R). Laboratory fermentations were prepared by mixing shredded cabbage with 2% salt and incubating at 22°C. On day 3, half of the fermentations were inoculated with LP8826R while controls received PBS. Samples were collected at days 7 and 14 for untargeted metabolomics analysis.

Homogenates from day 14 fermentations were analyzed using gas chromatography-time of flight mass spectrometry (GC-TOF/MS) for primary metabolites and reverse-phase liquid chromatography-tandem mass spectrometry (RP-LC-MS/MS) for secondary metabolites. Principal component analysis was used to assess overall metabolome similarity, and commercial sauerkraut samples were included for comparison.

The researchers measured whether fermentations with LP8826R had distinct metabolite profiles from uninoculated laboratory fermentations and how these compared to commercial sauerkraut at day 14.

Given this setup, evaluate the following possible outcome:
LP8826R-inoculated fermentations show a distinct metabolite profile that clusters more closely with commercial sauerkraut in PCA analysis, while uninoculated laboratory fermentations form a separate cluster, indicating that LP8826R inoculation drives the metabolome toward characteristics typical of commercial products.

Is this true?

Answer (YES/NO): YES